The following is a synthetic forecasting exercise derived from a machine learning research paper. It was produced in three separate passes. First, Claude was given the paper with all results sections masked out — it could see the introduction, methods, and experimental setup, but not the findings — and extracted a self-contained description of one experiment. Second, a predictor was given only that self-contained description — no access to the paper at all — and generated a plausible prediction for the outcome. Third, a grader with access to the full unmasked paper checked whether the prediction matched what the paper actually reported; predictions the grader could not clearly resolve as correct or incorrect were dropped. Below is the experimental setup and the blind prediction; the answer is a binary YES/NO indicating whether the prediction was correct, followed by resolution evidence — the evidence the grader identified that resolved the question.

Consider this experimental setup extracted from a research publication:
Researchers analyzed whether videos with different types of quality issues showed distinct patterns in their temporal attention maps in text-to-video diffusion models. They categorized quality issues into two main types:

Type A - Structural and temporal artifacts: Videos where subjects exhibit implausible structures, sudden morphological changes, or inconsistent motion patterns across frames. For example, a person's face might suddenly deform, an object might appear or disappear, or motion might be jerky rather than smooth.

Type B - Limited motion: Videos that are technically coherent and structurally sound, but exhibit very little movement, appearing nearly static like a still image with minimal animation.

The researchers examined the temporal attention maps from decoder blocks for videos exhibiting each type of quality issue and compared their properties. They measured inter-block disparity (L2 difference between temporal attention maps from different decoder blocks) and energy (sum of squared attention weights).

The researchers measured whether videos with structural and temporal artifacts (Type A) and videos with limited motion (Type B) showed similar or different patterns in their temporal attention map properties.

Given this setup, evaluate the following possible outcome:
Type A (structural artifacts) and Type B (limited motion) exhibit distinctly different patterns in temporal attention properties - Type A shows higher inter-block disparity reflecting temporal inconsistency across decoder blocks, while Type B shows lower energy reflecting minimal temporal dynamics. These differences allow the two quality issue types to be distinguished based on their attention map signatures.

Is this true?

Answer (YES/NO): YES